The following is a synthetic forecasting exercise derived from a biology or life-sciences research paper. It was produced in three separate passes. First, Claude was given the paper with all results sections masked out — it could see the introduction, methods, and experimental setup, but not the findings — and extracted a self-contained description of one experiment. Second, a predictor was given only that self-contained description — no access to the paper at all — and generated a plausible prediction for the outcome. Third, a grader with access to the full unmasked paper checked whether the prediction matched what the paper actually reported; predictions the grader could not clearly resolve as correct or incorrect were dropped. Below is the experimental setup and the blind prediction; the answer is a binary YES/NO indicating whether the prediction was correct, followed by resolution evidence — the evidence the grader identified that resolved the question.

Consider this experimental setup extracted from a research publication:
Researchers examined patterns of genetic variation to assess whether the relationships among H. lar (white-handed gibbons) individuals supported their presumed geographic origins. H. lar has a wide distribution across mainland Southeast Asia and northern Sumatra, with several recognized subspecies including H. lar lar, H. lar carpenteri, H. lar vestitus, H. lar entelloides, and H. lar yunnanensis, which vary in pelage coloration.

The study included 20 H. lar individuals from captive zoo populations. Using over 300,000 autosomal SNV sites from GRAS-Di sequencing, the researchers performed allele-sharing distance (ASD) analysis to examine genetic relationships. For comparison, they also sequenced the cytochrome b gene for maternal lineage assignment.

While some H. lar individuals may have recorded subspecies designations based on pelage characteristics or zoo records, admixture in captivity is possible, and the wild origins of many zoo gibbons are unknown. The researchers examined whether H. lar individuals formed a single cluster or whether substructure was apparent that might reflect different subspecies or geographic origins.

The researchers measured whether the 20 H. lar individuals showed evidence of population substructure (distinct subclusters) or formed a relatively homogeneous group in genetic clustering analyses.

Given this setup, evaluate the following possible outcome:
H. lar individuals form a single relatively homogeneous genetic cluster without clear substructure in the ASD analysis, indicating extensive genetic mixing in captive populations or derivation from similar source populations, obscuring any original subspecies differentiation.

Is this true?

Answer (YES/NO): NO